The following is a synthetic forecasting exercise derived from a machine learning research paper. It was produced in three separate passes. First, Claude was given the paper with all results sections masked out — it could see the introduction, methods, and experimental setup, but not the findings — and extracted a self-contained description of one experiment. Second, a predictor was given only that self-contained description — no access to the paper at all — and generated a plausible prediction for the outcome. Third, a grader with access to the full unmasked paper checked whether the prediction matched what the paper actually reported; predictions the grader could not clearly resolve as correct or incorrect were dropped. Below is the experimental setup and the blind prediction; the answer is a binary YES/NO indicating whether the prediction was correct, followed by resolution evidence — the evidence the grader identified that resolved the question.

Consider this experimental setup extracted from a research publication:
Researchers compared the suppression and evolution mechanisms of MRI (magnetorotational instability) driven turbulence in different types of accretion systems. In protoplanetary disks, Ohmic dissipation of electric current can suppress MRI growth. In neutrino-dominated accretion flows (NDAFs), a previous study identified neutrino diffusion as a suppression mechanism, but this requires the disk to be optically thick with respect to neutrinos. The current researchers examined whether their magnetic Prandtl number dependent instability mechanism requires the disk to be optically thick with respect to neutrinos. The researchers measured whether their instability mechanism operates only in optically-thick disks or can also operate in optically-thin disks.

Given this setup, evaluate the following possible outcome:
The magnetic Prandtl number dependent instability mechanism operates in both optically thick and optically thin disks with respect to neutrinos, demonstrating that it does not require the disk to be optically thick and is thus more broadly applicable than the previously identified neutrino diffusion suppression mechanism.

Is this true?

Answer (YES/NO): YES